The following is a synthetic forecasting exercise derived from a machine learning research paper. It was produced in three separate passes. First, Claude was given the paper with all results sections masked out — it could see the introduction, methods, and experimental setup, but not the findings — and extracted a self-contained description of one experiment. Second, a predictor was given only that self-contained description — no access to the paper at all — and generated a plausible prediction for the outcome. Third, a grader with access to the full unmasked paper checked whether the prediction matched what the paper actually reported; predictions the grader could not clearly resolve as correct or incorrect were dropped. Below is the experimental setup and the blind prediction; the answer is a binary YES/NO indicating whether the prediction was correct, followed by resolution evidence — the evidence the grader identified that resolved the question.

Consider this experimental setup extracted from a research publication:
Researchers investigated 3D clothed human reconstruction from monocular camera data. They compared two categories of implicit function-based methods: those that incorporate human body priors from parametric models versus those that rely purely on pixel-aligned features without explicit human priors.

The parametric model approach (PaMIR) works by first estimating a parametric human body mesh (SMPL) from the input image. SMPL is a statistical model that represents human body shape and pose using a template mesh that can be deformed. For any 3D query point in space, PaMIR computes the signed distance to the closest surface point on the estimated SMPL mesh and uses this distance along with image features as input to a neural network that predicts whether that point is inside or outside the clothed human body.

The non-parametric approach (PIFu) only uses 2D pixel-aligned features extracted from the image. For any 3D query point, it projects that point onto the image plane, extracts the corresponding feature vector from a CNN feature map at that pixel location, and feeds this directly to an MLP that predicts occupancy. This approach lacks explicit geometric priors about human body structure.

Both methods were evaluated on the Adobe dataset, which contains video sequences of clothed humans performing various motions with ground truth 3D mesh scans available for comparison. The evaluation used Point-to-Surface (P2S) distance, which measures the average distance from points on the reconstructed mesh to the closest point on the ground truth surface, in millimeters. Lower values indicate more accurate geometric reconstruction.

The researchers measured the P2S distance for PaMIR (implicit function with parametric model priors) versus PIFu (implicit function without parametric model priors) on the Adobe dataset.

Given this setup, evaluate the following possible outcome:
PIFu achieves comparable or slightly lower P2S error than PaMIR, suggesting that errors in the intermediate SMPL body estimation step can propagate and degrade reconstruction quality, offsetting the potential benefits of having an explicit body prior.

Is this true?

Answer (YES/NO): NO